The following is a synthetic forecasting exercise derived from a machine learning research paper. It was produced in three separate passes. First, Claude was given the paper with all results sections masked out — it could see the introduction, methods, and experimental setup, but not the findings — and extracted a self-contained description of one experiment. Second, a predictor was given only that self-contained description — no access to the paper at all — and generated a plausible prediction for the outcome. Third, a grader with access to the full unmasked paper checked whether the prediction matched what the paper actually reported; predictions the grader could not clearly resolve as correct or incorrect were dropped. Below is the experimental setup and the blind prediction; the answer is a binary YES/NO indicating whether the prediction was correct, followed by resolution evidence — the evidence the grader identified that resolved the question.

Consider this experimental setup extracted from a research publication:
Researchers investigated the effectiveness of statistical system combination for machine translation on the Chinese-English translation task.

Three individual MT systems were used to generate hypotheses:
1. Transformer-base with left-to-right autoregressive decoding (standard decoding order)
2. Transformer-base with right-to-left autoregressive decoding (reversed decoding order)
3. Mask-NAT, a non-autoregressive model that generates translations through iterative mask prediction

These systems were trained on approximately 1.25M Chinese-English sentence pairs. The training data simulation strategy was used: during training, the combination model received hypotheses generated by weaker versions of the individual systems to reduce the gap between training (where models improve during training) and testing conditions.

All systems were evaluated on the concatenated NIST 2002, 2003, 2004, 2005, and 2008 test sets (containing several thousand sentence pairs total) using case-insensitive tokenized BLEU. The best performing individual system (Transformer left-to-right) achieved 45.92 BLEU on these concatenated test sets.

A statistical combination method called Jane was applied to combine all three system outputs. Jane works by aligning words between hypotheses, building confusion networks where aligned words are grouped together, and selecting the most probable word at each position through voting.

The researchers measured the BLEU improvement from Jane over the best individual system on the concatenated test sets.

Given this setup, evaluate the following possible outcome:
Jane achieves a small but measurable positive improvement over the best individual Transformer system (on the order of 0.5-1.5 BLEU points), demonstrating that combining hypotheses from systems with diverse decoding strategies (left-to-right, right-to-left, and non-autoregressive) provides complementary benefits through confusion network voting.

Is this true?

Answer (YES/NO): YES